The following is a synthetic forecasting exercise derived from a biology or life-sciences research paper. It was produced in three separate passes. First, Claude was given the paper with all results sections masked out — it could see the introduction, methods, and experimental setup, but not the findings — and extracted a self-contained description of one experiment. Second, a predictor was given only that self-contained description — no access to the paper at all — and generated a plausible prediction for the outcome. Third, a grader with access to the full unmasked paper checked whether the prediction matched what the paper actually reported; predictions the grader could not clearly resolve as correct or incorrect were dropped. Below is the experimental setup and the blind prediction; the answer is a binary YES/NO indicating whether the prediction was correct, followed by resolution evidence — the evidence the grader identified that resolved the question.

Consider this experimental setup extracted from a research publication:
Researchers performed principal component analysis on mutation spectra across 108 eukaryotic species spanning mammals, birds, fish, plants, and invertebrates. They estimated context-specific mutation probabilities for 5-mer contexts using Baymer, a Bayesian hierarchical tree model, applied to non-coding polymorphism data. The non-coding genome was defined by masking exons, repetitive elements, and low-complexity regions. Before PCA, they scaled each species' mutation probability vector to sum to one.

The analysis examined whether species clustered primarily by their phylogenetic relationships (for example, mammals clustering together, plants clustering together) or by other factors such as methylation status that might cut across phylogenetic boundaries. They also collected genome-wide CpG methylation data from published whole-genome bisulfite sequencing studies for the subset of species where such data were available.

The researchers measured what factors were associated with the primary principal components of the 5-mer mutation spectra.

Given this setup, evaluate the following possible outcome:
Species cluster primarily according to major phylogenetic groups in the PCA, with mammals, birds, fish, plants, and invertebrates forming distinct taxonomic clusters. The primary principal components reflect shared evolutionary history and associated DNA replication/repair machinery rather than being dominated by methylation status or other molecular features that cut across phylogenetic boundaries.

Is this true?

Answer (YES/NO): NO